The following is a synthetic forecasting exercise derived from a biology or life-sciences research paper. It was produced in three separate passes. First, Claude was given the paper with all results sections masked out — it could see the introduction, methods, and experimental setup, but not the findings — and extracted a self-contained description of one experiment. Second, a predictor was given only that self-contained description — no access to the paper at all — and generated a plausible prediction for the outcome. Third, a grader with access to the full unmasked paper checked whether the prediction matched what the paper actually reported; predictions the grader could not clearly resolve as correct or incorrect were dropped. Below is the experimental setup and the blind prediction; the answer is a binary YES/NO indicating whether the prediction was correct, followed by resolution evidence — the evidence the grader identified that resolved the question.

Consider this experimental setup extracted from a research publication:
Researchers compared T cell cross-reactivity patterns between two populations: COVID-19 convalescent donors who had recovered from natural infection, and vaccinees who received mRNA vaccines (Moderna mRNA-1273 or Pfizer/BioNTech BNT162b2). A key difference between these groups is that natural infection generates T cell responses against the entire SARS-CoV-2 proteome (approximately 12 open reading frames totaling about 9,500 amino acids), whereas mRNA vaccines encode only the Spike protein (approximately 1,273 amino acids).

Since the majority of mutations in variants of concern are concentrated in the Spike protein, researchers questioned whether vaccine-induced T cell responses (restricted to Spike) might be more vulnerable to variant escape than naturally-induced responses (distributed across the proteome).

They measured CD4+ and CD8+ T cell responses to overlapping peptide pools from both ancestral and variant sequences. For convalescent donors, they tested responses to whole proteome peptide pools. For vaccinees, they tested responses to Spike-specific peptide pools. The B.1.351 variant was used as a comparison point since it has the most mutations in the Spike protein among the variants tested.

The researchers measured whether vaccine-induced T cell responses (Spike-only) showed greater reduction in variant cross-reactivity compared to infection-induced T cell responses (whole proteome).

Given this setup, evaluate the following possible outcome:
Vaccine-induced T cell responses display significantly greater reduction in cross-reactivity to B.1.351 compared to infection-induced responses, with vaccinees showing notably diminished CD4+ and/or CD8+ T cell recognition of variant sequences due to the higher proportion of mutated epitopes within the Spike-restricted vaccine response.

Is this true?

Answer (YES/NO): NO